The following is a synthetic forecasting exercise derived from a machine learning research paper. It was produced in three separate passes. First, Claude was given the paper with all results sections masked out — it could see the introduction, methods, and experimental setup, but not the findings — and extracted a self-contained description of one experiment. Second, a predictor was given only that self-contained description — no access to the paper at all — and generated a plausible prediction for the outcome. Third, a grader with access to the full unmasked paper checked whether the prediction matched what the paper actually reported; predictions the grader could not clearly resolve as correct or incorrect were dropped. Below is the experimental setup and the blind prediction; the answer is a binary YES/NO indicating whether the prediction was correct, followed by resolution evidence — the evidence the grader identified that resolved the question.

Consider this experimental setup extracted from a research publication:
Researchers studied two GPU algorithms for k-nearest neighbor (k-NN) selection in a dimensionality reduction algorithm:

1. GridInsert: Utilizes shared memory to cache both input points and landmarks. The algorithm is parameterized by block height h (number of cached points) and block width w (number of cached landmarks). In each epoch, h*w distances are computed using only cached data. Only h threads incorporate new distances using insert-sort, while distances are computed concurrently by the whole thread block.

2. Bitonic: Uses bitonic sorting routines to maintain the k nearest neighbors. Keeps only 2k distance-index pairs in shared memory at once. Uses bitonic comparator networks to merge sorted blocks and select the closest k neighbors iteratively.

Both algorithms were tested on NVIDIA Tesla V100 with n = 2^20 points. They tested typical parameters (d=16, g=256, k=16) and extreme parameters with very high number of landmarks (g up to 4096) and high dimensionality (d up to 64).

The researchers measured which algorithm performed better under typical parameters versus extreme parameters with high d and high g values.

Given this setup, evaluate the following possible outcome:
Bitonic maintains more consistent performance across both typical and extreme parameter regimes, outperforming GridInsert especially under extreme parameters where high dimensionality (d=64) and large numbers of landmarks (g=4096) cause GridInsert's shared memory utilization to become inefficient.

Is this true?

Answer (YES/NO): NO